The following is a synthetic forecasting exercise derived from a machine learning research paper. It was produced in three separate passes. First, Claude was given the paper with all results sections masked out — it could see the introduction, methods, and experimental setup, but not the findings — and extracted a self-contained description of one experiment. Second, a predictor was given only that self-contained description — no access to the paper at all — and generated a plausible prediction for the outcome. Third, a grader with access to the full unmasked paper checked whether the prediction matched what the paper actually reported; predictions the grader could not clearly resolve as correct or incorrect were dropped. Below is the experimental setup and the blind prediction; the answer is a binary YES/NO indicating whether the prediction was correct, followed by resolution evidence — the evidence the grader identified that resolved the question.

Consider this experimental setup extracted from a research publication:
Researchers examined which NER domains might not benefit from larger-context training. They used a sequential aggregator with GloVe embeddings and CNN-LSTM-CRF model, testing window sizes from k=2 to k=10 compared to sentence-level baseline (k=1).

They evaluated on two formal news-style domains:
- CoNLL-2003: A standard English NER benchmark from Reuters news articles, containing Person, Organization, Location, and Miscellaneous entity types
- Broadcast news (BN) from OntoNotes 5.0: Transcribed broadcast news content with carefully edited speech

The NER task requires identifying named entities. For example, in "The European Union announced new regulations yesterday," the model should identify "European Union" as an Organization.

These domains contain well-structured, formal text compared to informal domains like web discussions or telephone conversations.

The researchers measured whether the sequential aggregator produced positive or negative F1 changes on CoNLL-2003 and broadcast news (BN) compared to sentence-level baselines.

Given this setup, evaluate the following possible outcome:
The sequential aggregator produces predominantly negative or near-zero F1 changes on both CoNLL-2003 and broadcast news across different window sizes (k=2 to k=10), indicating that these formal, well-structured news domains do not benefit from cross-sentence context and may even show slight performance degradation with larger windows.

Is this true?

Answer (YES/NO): YES